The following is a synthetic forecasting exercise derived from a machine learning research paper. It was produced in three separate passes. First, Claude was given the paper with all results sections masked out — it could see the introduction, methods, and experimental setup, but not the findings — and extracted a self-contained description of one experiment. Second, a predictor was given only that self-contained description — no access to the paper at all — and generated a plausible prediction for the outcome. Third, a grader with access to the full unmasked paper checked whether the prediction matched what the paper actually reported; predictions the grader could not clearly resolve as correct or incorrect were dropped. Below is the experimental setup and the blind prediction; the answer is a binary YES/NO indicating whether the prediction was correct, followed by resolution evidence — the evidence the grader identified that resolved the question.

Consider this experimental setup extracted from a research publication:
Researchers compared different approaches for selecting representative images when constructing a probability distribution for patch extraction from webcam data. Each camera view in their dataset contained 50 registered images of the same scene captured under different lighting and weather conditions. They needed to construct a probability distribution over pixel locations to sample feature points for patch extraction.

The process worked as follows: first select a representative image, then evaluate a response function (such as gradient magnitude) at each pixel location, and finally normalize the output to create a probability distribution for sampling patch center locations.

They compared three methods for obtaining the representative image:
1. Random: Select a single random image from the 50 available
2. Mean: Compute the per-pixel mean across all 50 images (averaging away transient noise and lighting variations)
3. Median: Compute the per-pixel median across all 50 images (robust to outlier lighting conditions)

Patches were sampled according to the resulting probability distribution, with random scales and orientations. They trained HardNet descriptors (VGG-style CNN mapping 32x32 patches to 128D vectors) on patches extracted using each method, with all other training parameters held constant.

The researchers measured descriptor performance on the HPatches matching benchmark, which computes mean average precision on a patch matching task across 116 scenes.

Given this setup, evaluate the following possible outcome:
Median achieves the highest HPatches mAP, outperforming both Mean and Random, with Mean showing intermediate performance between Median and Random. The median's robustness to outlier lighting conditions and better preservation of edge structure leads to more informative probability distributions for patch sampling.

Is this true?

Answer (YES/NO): NO